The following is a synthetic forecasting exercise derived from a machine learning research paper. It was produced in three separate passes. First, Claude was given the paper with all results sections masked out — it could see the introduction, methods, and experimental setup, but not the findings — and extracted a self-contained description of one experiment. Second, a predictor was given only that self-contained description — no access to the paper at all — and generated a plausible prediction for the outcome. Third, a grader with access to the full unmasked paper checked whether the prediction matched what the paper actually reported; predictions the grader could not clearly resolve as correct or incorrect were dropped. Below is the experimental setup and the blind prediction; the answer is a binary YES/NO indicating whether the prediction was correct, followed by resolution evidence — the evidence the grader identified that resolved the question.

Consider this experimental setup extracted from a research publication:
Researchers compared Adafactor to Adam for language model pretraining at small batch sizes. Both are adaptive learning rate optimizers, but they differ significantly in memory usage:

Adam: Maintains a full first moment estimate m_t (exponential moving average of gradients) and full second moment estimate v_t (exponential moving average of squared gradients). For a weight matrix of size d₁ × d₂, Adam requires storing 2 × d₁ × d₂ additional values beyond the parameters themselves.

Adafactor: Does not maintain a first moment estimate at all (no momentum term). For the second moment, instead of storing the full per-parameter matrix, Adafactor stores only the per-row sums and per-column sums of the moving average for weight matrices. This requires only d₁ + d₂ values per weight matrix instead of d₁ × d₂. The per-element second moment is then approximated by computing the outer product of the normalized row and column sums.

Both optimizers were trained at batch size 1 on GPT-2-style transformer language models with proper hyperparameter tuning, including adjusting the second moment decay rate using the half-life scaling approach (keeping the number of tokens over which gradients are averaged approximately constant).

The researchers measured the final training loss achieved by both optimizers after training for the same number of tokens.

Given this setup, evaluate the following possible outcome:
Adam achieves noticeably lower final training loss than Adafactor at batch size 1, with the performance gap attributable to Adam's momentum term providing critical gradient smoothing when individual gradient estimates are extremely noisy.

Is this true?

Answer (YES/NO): NO